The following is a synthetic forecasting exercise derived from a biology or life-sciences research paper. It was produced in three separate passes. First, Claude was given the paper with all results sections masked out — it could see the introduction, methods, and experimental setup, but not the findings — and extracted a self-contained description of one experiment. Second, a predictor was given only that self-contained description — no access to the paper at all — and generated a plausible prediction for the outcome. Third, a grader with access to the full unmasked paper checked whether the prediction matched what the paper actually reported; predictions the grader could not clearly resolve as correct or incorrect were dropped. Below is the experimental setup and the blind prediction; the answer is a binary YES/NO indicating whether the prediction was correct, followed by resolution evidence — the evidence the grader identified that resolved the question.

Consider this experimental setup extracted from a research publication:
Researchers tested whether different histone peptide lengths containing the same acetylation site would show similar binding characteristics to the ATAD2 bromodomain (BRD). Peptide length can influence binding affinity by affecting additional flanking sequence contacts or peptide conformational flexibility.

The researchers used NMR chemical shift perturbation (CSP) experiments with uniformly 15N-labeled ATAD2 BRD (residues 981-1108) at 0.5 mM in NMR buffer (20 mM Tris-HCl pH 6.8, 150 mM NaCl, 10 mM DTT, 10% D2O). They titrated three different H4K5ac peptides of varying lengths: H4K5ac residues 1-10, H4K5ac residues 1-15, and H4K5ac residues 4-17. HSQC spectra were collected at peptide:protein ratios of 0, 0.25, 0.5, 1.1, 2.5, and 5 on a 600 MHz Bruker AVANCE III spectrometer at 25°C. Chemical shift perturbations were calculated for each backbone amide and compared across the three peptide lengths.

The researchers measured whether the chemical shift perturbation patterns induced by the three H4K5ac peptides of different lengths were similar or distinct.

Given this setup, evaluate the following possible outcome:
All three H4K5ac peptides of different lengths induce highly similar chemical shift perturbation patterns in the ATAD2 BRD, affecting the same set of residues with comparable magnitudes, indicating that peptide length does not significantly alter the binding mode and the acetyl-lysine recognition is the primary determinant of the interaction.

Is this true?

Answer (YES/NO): NO